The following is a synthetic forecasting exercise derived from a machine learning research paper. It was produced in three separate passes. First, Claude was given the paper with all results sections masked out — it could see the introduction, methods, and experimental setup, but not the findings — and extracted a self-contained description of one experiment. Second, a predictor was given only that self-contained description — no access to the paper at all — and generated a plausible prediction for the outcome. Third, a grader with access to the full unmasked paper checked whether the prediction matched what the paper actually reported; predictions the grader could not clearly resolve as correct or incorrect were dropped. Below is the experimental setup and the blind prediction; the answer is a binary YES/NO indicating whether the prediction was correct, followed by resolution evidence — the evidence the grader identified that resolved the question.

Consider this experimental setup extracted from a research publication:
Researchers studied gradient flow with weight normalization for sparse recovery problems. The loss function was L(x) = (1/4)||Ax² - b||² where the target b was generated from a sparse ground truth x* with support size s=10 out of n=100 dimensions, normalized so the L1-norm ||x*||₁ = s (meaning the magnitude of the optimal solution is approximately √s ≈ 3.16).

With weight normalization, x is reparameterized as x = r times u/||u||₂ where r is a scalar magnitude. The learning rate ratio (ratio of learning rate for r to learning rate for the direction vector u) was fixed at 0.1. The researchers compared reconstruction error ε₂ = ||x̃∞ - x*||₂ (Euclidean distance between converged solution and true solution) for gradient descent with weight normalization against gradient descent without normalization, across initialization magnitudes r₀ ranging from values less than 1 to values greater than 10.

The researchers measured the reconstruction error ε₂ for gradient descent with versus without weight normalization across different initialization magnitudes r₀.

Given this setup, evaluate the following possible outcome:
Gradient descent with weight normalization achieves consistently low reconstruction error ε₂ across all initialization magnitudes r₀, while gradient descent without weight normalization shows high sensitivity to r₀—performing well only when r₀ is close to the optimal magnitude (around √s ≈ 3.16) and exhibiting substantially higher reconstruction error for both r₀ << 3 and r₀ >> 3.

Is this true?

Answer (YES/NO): NO